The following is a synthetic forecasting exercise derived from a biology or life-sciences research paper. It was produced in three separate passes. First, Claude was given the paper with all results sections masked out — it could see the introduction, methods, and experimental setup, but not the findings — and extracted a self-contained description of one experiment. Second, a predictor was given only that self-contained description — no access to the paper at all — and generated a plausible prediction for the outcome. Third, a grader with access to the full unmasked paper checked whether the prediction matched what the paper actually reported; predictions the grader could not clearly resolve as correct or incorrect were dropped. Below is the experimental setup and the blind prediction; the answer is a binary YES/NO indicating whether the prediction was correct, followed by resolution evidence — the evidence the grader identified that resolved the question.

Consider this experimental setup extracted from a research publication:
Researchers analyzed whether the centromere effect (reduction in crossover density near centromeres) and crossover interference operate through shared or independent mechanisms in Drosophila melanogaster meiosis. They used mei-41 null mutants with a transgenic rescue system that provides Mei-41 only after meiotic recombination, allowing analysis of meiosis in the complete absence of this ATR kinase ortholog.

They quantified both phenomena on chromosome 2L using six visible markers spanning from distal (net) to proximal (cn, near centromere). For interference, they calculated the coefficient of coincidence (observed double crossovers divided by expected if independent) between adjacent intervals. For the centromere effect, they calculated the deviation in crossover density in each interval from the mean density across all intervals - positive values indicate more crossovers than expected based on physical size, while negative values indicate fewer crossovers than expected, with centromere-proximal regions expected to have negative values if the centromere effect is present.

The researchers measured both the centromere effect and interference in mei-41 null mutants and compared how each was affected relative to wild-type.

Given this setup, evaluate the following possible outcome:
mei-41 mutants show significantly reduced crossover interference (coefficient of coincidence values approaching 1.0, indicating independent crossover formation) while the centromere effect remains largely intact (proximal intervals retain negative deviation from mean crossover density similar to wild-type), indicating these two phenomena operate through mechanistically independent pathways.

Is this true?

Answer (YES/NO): YES